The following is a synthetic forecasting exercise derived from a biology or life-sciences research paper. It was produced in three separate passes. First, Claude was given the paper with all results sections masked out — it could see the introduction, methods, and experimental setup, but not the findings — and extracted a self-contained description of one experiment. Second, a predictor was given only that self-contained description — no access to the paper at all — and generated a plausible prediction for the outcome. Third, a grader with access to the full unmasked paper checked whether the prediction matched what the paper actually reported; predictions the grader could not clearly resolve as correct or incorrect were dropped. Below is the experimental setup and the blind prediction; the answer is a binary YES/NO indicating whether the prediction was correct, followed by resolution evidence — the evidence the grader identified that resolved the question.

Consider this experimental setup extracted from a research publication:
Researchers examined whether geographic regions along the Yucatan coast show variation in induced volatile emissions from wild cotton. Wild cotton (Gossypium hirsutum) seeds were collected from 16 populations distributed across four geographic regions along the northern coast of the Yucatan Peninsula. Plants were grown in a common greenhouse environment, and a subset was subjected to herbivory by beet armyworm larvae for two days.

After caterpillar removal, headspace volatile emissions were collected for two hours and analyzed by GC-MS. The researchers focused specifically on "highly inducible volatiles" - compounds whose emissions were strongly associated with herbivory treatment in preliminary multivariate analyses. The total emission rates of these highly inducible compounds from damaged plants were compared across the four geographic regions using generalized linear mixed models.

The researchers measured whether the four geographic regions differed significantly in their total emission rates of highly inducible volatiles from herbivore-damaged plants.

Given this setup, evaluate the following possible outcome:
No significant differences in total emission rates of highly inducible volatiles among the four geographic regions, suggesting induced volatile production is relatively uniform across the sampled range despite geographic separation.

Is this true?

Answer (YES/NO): YES